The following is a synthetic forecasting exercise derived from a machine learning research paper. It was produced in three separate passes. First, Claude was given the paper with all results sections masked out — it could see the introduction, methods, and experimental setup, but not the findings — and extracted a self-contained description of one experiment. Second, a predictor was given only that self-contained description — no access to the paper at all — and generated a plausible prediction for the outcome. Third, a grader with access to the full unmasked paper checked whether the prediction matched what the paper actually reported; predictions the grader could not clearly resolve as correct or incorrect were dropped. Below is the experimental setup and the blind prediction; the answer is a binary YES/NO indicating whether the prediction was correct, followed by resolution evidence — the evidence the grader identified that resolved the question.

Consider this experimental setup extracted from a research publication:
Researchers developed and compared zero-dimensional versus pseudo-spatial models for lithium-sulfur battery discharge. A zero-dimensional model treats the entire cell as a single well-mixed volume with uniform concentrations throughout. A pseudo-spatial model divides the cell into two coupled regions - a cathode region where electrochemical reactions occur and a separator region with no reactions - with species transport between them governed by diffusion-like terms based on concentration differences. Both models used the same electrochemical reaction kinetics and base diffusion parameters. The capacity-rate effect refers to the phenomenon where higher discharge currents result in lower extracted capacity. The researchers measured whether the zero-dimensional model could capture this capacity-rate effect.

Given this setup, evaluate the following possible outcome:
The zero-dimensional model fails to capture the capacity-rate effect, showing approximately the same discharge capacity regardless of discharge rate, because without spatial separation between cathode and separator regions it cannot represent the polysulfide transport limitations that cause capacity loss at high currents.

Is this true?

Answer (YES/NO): YES